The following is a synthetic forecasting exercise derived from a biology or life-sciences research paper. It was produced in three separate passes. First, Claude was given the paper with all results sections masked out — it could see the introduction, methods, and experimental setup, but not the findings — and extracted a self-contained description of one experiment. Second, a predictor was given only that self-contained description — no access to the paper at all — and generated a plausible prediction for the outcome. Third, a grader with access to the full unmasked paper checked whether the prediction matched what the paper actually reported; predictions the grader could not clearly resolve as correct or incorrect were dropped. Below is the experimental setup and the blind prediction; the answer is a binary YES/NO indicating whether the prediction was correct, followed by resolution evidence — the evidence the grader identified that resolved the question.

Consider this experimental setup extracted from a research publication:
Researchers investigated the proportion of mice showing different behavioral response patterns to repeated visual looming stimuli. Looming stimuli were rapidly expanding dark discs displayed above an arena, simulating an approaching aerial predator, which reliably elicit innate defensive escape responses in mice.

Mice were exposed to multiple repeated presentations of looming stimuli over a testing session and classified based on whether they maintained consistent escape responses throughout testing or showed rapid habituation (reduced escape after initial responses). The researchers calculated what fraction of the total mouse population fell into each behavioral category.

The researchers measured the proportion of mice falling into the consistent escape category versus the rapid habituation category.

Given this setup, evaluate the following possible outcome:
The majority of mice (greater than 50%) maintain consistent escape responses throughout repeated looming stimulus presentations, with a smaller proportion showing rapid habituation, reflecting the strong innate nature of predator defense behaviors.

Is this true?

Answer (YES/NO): YES